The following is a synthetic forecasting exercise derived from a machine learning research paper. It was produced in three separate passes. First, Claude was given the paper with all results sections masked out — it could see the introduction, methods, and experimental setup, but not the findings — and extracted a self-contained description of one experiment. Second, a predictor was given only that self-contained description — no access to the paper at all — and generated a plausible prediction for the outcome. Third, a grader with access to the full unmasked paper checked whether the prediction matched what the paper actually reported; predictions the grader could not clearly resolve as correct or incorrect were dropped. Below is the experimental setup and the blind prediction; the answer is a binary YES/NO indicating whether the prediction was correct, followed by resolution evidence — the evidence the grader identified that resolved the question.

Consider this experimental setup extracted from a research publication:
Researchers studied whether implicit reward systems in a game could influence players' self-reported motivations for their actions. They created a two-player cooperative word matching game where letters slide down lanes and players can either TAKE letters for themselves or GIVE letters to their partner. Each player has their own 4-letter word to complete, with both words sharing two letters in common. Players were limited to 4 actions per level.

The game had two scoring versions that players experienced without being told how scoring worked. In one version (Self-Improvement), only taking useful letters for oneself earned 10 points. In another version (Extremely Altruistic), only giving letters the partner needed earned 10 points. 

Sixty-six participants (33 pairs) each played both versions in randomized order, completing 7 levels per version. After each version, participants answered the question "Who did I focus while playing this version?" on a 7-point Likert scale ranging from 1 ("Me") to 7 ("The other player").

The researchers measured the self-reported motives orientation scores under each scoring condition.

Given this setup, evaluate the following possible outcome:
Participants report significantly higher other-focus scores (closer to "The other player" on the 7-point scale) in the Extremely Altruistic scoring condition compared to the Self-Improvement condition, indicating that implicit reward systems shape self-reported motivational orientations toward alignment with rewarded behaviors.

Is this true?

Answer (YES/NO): YES